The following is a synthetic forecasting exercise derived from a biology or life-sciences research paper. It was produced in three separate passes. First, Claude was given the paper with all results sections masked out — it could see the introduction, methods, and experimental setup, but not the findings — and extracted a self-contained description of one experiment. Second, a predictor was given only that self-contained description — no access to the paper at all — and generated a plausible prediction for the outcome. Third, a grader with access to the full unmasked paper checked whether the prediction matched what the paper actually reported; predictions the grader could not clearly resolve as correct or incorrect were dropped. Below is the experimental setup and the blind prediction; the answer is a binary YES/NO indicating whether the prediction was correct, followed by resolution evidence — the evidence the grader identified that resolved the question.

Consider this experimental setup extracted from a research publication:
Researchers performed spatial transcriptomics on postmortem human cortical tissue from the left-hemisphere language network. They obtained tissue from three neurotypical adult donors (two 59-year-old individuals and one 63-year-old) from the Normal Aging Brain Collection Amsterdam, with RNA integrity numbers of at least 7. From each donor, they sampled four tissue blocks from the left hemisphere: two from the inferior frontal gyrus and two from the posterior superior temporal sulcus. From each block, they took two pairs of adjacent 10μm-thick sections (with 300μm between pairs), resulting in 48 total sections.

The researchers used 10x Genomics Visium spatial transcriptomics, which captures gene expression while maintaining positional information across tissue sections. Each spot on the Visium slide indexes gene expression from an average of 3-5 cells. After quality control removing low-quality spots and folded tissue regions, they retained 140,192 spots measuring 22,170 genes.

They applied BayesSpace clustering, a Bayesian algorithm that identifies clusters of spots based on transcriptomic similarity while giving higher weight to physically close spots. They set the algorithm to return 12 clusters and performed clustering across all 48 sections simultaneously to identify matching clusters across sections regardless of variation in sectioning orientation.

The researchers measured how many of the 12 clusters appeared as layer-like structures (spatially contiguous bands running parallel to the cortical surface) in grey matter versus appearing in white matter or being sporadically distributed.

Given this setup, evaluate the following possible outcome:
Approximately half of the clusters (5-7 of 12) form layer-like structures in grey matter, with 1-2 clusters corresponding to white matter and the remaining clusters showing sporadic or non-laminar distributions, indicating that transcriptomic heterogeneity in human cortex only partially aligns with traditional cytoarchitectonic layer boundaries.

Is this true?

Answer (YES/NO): YES